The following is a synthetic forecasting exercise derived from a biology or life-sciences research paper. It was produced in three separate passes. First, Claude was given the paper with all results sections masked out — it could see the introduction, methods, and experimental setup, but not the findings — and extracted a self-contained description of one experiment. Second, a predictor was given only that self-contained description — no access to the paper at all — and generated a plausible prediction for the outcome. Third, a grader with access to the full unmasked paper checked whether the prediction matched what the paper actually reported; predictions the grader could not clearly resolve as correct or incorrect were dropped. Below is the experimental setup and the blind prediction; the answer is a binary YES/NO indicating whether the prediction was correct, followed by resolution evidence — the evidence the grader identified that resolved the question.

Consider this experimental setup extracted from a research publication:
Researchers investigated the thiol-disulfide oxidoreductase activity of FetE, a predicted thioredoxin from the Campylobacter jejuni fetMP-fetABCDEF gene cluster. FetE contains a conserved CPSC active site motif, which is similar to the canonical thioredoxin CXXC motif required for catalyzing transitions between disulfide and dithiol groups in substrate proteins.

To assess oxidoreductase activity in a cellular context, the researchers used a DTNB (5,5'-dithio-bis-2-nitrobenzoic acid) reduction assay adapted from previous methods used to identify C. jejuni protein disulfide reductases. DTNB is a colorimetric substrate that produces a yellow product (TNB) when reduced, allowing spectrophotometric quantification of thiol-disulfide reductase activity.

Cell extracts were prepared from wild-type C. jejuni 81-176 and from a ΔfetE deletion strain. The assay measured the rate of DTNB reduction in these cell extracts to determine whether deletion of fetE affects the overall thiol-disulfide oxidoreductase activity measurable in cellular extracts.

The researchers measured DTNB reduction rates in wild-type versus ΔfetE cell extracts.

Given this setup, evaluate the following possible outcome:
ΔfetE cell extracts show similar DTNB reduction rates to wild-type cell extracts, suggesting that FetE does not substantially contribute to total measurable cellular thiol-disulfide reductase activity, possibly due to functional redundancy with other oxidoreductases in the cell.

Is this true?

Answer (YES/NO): YES